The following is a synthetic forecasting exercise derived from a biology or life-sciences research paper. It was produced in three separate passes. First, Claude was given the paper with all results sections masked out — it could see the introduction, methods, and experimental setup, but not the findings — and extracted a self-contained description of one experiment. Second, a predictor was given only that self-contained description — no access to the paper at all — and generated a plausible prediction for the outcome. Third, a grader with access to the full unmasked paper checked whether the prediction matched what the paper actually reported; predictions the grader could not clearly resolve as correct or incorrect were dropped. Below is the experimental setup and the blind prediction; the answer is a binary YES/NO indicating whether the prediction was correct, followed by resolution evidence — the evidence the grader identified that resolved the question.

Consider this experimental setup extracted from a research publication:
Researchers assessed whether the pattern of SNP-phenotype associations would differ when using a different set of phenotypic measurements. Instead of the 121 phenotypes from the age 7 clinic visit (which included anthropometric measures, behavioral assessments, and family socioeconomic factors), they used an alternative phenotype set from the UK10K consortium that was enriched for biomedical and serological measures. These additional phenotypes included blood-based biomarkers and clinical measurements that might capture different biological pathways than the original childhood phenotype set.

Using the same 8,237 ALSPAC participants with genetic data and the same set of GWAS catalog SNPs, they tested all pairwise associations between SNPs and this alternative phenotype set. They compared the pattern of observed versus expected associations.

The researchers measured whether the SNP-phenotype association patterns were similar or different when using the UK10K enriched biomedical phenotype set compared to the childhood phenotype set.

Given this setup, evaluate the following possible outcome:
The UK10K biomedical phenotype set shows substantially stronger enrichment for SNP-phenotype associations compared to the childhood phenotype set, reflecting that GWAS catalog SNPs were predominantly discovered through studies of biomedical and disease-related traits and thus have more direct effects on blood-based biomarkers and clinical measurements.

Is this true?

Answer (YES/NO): NO